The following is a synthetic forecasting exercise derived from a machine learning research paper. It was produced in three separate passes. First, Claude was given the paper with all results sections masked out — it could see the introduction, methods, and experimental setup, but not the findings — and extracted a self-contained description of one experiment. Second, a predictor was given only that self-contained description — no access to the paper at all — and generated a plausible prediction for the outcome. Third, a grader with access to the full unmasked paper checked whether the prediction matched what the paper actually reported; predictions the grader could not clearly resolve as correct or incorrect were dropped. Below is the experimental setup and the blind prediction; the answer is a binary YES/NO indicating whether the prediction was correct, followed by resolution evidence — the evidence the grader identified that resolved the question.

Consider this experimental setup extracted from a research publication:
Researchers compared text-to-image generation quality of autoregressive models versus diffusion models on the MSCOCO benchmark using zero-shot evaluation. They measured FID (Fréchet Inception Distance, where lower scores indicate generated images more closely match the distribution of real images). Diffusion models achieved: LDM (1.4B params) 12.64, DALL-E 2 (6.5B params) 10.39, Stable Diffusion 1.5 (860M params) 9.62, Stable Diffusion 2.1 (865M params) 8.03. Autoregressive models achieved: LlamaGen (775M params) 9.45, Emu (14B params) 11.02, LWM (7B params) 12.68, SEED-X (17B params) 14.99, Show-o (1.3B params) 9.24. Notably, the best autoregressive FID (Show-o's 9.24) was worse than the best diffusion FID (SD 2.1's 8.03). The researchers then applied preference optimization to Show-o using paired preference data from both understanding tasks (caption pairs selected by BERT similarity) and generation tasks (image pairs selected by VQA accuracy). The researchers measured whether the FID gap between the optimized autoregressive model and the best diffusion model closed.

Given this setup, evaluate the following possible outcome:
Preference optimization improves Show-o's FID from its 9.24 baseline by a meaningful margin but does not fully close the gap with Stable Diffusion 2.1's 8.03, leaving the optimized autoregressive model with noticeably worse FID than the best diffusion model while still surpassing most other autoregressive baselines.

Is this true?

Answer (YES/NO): NO